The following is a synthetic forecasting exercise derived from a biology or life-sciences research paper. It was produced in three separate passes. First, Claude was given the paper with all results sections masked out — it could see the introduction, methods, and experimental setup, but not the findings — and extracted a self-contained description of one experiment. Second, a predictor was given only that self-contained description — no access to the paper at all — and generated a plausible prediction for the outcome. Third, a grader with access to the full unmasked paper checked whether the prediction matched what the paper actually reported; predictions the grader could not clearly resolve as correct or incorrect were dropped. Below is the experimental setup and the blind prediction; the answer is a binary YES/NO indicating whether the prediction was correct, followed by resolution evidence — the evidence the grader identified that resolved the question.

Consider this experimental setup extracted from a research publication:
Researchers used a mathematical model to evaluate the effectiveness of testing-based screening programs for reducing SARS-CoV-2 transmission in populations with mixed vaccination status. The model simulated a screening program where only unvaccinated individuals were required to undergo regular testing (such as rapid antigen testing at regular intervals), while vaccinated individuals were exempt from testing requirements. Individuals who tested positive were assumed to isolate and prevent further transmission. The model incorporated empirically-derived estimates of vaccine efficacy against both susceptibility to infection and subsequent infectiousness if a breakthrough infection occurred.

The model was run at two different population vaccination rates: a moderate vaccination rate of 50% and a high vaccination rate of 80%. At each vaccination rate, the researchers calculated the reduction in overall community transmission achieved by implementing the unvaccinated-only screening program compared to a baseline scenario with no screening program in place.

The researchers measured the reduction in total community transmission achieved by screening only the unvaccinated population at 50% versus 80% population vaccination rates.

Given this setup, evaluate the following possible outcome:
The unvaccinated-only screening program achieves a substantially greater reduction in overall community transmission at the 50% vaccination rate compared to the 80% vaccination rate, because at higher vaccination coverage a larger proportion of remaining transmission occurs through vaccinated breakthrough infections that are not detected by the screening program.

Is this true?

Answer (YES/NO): YES